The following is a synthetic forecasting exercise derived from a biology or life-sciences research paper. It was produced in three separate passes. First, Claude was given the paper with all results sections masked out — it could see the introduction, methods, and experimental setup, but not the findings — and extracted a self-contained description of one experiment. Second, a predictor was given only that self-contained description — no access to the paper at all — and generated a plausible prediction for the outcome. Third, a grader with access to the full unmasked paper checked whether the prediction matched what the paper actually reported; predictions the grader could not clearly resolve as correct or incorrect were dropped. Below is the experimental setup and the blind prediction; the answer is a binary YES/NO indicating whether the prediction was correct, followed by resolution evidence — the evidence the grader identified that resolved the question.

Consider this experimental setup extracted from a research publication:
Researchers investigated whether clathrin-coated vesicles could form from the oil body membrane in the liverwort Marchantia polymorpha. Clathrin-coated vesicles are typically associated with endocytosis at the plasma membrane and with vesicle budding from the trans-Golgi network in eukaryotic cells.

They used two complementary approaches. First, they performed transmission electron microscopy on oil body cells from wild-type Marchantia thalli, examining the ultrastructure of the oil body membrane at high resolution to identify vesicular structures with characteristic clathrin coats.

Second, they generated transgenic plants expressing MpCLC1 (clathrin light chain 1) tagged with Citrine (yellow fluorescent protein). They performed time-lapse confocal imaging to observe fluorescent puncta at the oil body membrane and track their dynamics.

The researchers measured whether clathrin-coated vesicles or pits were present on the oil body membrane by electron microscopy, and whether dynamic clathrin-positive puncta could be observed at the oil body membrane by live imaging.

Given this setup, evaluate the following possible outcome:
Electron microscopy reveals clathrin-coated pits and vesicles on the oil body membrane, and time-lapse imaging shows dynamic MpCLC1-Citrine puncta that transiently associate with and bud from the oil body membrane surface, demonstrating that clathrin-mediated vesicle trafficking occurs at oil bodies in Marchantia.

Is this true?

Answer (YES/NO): YES